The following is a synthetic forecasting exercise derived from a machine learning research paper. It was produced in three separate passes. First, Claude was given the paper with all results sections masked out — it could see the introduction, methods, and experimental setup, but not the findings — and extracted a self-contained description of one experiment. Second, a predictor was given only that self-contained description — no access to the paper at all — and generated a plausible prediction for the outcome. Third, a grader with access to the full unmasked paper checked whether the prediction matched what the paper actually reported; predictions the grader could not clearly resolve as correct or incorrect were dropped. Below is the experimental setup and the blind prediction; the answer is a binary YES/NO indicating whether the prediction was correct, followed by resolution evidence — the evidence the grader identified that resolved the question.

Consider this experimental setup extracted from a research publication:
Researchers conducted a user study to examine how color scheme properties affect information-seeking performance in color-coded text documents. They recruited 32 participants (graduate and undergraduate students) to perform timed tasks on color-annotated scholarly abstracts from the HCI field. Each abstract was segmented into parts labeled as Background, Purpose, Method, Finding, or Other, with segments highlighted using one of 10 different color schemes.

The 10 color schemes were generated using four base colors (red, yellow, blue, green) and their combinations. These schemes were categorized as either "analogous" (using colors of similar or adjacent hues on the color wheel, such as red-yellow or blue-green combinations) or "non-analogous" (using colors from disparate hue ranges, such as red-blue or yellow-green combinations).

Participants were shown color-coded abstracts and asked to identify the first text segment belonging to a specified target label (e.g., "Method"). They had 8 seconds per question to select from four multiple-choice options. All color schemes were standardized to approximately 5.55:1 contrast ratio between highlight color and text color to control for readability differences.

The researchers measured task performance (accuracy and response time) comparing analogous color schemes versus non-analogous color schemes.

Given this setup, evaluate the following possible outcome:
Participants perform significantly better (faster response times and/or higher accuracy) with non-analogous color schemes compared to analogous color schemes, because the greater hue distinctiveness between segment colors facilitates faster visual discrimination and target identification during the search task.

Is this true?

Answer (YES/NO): YES